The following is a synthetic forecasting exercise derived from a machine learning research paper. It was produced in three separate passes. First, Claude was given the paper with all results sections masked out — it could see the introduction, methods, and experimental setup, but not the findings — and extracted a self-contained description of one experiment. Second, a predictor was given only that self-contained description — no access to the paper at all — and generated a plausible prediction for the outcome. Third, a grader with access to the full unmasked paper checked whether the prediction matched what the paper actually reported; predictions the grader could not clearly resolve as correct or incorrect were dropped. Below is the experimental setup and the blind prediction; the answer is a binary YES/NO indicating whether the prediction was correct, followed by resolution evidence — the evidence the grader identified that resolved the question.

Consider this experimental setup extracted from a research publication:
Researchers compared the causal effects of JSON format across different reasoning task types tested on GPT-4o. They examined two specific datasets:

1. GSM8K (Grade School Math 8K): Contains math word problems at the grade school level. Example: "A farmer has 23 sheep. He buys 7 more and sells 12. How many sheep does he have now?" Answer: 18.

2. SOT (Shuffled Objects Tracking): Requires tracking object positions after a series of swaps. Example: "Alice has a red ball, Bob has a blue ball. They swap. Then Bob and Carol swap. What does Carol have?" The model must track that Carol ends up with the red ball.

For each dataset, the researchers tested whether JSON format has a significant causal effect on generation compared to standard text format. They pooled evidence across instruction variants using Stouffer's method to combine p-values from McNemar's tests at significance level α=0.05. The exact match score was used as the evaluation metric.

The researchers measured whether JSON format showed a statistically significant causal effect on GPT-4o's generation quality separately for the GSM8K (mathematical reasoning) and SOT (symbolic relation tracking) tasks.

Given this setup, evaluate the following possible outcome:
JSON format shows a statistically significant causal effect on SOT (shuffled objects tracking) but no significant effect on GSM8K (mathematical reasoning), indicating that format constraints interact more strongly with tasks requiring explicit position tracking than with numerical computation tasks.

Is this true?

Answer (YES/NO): YES